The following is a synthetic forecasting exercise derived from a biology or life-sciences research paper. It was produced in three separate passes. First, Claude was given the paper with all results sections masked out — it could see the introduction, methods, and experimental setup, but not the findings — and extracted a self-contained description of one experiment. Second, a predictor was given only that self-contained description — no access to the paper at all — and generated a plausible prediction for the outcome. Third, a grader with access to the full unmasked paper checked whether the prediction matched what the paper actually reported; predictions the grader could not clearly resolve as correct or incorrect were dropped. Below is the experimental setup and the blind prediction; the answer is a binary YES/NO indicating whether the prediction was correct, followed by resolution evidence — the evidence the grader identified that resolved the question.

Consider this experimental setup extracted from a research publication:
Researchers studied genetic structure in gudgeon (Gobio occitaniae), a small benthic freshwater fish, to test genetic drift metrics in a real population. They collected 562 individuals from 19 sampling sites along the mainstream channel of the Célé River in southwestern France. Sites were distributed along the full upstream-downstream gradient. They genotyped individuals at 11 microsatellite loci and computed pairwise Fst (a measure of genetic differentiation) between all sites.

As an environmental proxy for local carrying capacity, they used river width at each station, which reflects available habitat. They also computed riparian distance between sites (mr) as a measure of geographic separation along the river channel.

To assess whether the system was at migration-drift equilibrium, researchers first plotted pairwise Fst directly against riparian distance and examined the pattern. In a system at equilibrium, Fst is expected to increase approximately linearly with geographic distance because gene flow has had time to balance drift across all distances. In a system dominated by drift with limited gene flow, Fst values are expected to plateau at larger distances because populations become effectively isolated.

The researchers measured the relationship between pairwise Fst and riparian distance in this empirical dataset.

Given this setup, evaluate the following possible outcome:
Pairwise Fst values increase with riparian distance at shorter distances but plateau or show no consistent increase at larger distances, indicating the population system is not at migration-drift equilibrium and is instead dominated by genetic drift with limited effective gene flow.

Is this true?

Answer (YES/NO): NO